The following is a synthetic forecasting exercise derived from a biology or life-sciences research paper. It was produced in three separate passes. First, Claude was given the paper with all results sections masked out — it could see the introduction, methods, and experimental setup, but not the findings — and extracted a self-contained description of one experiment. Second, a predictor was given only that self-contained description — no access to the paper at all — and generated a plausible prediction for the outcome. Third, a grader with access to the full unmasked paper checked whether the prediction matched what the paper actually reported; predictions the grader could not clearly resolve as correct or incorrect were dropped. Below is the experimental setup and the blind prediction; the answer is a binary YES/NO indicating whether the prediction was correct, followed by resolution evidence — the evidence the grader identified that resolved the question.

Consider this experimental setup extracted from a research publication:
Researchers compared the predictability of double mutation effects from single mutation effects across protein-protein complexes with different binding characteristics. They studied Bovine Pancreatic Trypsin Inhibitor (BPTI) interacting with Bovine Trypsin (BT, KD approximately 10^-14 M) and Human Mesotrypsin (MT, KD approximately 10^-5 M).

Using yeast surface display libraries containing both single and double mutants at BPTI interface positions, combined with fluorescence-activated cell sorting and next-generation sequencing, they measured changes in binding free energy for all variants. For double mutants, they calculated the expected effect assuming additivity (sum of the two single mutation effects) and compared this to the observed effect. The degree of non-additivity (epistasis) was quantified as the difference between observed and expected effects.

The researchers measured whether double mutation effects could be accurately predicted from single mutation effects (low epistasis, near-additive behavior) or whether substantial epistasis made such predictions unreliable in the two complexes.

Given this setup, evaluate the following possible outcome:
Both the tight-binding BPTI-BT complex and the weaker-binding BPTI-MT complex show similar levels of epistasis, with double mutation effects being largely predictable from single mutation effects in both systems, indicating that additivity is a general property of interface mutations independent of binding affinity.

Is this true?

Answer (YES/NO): NO